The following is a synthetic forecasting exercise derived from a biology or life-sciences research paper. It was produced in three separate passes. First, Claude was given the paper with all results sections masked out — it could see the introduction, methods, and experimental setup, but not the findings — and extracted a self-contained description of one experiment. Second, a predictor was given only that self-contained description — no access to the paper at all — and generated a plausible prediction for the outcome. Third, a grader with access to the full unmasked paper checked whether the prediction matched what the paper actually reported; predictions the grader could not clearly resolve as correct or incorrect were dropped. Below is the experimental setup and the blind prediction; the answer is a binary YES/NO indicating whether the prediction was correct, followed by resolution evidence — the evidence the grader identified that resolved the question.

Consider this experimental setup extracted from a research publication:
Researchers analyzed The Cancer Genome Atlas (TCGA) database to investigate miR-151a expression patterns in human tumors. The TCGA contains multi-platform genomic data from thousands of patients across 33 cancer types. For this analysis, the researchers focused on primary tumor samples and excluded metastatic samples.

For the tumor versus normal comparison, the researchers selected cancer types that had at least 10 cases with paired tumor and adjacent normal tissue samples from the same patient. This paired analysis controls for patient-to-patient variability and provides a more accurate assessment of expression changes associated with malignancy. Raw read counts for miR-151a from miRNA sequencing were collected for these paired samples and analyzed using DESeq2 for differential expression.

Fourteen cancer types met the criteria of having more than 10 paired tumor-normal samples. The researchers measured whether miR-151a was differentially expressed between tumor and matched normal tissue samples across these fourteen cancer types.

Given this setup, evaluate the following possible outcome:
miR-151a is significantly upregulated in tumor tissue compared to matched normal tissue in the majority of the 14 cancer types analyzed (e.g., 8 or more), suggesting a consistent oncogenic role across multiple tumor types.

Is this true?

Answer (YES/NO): YES